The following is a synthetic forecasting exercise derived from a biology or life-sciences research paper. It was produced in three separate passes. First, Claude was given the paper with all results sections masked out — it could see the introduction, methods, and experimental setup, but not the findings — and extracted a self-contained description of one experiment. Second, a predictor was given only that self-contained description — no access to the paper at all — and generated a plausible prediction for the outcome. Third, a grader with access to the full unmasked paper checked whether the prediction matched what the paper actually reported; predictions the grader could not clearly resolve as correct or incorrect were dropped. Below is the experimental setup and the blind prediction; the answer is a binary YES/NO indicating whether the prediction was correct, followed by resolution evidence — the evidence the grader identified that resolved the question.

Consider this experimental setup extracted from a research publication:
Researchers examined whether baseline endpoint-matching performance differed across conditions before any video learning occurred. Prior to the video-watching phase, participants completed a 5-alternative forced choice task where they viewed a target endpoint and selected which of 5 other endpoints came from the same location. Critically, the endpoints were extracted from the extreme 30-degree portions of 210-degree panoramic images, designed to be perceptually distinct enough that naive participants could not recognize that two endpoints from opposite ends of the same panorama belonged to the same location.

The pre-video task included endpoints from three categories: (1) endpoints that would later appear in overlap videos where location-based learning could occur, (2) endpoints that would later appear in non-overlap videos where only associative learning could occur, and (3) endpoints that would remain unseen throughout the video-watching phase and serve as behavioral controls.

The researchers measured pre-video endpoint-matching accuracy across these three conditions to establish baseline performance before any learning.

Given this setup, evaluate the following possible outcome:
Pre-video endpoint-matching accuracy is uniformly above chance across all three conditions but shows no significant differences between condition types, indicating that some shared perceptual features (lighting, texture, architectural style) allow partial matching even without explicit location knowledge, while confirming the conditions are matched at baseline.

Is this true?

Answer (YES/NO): NO